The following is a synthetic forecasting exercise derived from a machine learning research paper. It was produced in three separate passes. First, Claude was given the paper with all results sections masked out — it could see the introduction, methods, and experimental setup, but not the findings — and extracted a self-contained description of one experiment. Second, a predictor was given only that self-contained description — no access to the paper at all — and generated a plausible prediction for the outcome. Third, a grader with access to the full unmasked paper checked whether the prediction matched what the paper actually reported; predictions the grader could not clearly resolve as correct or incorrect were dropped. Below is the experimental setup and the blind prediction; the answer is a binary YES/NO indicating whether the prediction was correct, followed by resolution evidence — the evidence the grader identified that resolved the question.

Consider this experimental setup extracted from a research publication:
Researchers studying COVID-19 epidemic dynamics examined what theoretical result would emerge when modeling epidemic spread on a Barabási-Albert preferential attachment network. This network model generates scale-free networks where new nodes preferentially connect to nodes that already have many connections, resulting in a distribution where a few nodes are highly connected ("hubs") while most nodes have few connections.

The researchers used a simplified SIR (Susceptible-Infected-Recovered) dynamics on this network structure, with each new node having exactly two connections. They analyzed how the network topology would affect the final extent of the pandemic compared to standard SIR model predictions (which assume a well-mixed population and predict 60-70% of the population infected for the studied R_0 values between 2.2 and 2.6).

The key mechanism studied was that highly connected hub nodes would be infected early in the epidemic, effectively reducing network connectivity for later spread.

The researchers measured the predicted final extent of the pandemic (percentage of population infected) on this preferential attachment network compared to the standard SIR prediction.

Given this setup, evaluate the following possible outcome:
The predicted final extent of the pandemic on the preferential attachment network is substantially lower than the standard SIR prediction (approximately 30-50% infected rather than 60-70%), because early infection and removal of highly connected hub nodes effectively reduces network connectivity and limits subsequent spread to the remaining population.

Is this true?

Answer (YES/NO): NO